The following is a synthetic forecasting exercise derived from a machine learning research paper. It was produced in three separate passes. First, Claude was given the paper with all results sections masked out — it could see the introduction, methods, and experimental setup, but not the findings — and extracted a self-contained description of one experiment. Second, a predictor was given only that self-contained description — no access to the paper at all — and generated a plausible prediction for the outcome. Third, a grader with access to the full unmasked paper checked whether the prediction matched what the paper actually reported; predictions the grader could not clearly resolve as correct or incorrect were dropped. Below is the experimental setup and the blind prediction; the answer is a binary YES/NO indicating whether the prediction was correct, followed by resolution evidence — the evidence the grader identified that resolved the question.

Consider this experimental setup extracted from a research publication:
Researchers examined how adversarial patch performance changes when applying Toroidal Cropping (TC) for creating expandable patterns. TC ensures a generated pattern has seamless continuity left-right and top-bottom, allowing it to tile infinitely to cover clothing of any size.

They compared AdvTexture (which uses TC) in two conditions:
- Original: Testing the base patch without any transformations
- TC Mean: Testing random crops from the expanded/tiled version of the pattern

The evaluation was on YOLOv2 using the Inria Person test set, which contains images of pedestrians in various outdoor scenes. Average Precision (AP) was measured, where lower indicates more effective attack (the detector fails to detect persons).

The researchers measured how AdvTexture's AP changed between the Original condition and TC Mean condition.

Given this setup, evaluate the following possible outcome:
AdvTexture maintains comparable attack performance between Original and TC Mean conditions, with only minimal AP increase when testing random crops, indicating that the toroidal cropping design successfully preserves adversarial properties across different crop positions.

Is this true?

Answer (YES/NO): NO